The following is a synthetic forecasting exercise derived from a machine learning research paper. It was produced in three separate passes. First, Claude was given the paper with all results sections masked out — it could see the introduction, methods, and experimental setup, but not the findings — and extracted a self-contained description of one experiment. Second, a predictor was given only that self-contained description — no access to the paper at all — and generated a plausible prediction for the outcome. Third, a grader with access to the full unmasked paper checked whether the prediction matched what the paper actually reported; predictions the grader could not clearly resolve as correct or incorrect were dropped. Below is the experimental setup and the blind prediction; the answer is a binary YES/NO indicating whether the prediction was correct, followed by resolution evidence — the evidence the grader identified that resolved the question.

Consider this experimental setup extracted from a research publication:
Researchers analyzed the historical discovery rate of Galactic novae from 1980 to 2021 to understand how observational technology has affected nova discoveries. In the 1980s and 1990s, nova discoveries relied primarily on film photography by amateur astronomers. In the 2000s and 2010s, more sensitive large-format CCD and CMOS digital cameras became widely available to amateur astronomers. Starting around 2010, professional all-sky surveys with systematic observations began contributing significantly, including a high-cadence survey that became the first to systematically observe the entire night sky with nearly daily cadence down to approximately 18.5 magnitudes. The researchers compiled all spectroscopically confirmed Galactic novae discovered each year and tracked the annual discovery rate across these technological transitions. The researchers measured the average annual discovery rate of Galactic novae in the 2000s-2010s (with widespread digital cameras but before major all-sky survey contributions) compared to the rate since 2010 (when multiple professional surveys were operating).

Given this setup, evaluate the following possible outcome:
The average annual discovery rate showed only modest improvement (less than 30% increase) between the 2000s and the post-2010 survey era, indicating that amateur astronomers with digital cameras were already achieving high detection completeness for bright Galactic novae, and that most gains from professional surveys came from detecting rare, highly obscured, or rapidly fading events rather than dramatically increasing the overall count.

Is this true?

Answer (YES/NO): NO